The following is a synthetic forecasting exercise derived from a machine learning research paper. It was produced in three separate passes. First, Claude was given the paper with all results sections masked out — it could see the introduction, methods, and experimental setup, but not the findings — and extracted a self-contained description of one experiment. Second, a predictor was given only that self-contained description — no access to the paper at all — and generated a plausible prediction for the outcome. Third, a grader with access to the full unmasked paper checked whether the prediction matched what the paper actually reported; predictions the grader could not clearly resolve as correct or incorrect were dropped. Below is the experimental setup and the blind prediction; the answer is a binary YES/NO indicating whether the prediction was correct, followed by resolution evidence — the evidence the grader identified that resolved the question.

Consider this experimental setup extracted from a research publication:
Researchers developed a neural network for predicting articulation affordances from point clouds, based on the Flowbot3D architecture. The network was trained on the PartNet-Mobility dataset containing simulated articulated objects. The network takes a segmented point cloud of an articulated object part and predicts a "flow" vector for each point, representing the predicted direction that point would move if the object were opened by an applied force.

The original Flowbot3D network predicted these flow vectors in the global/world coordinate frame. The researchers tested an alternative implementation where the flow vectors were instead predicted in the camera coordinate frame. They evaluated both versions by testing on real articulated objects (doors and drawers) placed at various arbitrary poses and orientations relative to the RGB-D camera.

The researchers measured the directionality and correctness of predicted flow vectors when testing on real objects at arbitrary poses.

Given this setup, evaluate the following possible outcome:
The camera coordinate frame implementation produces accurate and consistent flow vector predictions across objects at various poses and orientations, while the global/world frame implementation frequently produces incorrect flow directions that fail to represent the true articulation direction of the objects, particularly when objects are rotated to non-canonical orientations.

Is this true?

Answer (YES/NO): NO